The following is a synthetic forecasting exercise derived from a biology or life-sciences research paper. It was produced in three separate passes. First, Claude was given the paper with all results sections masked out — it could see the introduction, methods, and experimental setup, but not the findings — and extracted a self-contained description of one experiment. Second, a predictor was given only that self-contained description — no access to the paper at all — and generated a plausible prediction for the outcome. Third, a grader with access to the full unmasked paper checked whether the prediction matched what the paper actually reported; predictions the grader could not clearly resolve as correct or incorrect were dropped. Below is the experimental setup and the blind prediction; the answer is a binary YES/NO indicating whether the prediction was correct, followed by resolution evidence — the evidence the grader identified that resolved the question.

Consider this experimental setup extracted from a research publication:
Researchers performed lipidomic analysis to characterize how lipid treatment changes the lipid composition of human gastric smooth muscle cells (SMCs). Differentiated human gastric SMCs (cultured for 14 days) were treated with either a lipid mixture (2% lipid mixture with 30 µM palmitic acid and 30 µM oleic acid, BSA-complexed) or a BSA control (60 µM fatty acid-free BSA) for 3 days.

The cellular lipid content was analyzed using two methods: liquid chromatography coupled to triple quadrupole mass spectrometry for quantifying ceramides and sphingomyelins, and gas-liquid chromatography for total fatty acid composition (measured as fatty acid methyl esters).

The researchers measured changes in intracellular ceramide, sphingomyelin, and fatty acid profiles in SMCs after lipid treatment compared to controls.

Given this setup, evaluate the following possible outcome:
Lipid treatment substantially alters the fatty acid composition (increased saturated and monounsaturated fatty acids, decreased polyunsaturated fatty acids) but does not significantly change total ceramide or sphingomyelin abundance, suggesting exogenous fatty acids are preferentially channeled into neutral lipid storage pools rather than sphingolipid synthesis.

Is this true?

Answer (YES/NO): NO